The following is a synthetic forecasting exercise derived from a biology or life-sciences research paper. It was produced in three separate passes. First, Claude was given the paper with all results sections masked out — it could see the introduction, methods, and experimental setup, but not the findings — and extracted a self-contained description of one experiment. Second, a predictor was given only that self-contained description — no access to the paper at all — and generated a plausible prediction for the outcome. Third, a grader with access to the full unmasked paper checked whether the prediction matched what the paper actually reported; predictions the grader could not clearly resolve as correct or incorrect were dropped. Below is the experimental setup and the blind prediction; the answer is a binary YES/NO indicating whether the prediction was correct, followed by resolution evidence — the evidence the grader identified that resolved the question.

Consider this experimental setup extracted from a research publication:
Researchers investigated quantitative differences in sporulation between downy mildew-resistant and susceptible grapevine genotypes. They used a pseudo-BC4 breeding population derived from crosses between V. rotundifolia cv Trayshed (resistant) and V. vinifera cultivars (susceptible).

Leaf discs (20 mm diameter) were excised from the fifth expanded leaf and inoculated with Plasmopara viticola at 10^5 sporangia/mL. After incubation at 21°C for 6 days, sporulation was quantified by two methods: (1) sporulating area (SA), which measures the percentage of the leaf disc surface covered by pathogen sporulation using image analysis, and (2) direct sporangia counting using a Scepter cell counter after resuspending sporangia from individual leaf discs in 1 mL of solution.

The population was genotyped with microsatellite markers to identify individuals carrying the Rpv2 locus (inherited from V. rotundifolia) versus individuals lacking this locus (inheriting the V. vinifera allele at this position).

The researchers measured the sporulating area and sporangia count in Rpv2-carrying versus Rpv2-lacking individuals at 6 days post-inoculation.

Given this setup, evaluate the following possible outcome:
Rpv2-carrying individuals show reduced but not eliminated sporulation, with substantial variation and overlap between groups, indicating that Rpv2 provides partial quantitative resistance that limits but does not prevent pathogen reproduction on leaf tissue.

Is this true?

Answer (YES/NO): NO